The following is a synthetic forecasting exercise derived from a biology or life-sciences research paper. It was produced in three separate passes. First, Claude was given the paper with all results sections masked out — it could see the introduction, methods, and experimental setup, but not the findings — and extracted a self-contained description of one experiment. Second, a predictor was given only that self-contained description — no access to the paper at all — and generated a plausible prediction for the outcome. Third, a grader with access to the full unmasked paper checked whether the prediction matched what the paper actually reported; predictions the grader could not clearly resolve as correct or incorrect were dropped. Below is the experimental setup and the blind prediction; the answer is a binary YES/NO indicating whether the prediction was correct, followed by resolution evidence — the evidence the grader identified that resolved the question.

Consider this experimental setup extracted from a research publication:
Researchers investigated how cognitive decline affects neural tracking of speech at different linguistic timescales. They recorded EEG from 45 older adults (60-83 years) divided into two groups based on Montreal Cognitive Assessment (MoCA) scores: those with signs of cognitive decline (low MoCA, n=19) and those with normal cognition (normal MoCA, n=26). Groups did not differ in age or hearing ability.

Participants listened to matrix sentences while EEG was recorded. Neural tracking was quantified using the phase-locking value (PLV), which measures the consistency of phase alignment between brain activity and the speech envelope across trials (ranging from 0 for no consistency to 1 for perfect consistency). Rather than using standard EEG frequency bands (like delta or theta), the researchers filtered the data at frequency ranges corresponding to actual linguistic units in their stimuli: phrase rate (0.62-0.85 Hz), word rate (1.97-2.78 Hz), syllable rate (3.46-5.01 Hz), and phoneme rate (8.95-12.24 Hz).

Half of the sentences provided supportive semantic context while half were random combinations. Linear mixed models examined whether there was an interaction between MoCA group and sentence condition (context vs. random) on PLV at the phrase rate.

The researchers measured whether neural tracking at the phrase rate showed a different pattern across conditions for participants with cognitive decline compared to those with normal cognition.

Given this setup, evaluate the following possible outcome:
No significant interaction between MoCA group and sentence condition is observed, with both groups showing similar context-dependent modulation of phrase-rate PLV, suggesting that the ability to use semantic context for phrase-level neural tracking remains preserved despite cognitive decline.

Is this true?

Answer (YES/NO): NO